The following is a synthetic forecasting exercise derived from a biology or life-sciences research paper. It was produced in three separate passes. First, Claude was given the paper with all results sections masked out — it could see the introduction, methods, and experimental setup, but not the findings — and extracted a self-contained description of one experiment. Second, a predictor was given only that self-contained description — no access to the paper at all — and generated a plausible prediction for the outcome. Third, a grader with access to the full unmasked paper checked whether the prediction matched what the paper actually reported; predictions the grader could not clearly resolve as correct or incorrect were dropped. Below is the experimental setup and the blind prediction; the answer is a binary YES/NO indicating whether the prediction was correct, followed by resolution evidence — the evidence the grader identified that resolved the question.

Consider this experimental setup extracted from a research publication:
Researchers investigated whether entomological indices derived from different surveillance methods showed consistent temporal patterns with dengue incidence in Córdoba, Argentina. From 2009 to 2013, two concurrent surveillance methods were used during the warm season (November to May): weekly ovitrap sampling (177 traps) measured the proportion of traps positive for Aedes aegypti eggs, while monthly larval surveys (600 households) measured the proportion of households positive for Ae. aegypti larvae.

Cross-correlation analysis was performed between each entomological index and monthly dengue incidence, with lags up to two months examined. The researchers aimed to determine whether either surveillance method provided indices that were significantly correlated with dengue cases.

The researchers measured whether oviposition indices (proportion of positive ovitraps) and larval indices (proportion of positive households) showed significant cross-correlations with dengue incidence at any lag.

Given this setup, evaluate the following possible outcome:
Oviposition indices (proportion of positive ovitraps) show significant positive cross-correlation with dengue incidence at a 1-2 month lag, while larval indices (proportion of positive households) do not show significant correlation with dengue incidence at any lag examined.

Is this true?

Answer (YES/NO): NO